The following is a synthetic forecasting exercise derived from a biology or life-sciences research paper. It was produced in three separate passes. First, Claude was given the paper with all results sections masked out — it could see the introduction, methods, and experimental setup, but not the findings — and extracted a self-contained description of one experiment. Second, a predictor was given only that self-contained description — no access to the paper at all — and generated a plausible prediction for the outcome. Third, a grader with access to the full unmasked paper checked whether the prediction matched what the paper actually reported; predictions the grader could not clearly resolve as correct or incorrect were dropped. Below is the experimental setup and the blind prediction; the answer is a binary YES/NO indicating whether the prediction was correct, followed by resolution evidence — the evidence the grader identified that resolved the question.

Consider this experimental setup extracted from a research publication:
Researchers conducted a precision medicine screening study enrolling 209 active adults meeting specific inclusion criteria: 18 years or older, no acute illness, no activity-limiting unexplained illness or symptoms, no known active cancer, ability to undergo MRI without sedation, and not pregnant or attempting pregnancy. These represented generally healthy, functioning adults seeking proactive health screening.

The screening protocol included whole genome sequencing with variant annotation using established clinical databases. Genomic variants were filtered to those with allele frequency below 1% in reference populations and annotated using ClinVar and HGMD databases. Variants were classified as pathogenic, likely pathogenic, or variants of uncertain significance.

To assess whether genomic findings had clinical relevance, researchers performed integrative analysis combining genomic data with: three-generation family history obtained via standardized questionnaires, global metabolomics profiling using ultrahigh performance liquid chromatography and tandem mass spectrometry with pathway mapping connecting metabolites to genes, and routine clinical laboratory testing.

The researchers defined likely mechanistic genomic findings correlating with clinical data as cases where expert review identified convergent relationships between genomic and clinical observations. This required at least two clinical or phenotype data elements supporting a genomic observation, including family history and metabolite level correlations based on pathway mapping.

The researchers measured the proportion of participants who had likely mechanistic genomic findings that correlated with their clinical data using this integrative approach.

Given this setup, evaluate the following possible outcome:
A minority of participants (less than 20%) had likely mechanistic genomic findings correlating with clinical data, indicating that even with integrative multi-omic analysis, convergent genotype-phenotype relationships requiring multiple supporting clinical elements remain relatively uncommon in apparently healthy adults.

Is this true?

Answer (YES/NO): NO